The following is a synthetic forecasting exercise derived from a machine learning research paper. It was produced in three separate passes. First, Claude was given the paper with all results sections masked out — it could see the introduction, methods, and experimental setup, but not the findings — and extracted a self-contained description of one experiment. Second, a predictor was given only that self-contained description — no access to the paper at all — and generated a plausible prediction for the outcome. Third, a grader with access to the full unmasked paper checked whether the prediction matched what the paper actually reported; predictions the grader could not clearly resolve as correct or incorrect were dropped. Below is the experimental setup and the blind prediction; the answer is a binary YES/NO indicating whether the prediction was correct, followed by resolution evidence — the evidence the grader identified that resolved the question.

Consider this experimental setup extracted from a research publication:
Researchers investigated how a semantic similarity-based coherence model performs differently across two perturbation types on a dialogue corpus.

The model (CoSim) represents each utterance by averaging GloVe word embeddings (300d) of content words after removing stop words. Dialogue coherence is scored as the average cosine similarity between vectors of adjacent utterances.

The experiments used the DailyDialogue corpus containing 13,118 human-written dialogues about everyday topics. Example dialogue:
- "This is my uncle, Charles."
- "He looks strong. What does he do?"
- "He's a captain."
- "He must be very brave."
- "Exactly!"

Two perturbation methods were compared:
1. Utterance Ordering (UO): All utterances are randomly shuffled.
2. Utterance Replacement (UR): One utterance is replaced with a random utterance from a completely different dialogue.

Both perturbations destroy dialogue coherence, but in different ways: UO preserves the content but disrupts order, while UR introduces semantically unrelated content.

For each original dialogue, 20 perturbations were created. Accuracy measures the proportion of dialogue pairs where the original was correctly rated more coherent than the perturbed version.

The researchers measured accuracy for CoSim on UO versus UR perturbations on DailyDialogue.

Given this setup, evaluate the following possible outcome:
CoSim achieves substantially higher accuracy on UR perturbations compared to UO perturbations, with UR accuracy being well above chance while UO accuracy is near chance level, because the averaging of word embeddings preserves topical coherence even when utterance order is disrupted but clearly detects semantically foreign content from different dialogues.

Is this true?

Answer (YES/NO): NO